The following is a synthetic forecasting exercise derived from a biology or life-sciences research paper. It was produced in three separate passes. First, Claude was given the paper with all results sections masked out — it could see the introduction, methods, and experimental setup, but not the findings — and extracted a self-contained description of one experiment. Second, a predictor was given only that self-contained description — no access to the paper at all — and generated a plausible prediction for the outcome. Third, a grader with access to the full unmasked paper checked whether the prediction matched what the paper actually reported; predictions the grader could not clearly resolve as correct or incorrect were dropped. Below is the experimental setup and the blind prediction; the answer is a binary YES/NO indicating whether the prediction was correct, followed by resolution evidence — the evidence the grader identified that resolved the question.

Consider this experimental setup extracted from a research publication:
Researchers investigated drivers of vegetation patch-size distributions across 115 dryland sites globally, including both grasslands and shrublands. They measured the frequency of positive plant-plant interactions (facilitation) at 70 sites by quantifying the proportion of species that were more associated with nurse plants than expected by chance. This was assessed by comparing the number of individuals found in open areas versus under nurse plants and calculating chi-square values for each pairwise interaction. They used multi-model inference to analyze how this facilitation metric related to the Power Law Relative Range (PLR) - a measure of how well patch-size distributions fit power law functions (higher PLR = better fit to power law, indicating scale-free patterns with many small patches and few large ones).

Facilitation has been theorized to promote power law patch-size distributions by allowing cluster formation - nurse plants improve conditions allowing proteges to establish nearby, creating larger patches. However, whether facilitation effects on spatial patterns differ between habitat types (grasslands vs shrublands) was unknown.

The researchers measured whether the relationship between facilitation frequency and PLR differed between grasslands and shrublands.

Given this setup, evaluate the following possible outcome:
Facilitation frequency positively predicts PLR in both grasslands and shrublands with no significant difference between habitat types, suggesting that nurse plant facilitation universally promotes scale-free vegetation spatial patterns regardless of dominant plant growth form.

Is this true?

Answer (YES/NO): NO